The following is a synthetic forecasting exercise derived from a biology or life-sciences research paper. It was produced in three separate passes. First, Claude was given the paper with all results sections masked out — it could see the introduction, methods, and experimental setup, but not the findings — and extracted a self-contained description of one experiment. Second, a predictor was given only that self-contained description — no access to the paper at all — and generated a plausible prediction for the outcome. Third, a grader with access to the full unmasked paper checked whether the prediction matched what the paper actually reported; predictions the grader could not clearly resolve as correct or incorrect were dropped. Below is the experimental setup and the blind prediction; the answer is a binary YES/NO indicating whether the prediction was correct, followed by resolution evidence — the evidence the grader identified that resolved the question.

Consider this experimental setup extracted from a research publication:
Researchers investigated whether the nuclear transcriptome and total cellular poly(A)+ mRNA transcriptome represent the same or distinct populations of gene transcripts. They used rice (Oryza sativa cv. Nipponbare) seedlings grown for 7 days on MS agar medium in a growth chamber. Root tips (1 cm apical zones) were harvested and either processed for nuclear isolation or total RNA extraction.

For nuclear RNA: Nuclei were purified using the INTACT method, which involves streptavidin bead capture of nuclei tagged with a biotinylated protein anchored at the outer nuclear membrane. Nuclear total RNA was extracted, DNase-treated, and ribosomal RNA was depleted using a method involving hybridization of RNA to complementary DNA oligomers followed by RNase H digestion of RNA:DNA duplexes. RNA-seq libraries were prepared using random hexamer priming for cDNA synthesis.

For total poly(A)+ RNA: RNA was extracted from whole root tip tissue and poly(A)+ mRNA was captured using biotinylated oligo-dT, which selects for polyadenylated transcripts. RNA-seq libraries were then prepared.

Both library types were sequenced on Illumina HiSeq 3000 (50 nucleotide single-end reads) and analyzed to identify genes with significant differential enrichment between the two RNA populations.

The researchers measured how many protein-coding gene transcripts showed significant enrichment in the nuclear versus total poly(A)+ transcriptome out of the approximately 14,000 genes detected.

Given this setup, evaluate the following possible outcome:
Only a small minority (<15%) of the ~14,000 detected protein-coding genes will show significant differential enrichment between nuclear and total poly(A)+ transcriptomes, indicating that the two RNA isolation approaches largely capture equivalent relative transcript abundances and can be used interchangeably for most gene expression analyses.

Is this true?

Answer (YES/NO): NO